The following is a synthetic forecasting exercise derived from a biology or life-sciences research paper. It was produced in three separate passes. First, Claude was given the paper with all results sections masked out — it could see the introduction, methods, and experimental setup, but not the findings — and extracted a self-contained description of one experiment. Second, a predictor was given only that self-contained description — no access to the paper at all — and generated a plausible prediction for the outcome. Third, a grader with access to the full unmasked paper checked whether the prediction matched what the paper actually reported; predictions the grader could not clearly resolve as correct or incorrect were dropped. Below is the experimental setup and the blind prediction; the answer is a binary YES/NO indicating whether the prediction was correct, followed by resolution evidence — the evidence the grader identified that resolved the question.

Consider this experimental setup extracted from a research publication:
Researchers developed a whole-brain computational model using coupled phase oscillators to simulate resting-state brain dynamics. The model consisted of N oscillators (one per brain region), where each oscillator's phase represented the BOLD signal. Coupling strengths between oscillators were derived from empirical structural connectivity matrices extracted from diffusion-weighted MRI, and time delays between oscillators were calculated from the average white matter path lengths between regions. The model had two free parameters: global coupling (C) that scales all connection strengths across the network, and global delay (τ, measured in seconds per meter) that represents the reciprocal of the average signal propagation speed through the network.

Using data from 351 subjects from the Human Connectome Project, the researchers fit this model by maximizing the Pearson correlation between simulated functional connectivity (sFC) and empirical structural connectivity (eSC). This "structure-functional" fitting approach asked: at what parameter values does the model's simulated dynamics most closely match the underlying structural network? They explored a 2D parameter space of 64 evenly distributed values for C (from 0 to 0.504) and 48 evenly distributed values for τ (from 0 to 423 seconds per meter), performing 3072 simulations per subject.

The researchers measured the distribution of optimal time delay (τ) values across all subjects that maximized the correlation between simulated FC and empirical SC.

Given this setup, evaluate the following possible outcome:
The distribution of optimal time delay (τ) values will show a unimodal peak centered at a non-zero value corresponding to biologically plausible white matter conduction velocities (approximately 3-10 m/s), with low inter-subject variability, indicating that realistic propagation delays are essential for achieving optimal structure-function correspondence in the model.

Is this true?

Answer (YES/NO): NO